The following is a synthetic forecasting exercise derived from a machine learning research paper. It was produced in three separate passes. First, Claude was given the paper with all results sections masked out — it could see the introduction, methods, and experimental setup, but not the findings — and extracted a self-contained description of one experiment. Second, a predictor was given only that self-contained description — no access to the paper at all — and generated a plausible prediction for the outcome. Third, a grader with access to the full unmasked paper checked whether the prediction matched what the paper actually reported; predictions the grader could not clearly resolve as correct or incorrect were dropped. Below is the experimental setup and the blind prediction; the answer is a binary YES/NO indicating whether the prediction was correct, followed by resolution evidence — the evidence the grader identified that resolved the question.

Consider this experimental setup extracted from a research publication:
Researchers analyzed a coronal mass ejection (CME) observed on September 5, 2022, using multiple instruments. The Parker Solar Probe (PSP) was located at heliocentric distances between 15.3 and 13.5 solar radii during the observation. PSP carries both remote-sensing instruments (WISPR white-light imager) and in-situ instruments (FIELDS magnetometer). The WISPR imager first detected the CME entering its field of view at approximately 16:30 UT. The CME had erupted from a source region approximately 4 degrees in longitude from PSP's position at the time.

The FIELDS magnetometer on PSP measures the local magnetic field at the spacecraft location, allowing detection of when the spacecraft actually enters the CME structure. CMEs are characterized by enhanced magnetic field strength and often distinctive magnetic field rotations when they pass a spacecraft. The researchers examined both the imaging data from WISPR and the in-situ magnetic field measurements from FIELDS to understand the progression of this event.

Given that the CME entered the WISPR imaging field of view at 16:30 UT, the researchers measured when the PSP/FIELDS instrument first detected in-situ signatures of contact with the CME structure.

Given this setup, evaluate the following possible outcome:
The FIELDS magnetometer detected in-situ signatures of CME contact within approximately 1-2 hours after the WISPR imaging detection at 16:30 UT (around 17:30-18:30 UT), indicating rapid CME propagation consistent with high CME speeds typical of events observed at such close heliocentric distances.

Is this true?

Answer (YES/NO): YES